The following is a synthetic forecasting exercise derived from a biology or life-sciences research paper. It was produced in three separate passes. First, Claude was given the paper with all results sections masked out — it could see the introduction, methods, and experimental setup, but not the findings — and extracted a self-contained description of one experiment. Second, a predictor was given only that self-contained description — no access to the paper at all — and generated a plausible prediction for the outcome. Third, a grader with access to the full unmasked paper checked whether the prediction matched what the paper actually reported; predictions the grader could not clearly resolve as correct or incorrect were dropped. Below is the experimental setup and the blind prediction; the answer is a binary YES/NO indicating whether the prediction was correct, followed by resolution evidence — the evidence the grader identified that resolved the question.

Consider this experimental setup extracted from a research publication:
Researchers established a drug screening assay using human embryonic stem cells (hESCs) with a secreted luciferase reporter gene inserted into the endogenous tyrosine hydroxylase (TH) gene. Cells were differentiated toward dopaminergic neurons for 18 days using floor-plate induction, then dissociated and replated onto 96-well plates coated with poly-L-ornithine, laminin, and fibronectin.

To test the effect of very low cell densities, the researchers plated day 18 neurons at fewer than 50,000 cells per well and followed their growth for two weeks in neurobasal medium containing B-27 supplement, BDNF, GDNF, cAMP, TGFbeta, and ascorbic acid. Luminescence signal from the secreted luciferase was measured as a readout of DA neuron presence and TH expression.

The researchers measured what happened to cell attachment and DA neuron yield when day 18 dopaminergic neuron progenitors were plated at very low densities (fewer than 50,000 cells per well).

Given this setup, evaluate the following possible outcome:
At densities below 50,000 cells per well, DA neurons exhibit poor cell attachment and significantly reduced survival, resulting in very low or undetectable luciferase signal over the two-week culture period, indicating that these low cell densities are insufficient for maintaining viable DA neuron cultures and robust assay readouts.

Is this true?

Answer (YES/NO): YES